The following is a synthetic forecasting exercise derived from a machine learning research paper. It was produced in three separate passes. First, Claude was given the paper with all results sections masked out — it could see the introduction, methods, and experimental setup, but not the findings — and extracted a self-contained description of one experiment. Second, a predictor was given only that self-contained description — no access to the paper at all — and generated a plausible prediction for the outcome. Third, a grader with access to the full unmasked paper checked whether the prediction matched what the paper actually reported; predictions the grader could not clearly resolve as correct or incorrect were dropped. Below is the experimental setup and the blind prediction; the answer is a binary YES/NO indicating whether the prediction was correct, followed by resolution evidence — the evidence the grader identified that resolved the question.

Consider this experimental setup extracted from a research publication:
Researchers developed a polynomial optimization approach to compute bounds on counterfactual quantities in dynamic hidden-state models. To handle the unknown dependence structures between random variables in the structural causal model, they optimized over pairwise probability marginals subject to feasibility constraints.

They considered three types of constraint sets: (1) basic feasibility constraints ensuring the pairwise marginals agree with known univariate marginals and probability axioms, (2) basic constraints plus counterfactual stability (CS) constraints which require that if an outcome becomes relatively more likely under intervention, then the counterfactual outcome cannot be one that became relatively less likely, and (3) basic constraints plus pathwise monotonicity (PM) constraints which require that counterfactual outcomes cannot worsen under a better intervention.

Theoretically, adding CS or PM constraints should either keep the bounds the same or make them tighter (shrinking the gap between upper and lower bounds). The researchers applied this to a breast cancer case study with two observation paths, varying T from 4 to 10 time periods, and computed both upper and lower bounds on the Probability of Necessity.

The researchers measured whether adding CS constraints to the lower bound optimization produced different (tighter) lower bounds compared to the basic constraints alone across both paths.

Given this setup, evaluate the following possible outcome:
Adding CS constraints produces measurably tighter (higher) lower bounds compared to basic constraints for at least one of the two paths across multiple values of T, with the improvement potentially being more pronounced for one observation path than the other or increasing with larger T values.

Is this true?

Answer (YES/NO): NO